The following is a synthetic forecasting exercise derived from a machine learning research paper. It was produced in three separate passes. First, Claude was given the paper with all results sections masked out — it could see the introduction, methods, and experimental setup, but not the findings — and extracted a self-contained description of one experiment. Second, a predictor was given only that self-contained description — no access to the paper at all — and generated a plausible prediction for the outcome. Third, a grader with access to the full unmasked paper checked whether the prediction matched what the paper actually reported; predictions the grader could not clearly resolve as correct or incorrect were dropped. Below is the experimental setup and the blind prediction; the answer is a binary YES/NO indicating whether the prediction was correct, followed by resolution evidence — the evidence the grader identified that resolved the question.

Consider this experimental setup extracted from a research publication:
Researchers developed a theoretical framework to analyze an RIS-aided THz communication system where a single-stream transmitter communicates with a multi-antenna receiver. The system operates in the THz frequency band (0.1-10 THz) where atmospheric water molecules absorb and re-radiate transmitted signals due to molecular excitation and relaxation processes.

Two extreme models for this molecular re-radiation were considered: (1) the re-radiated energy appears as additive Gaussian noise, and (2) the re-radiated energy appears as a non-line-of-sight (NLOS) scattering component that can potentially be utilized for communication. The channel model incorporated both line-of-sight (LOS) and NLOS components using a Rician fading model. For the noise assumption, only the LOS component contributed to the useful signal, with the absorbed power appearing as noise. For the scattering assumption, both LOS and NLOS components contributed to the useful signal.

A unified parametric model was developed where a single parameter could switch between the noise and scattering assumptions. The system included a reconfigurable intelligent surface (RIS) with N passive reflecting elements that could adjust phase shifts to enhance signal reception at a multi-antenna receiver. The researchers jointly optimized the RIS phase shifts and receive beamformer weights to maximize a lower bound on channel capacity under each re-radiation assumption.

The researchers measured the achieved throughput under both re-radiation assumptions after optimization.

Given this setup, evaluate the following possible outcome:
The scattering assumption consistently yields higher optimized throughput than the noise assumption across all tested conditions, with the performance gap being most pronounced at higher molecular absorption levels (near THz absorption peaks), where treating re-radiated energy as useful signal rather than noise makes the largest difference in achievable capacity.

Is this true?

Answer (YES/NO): NO